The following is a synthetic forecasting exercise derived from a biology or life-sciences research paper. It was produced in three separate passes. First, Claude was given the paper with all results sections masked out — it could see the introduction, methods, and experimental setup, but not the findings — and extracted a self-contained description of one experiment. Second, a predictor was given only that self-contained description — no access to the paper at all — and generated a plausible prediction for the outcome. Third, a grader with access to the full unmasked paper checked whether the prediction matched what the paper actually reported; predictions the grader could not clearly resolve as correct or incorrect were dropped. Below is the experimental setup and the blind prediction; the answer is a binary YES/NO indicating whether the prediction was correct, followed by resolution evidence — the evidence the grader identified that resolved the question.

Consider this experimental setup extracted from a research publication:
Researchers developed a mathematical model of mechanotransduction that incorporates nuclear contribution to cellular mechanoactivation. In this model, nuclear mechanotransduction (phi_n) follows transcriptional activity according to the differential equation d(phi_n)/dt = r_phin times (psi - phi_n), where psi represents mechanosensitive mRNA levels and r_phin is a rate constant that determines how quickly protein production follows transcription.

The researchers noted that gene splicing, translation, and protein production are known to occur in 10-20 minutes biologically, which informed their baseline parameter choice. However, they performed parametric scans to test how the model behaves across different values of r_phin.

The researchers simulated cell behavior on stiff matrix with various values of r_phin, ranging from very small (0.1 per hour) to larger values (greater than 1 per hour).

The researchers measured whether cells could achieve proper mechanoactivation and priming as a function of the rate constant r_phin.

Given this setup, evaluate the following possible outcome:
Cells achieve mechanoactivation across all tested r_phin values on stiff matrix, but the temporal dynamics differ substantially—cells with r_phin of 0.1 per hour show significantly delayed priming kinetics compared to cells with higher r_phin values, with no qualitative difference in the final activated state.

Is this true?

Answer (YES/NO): NO